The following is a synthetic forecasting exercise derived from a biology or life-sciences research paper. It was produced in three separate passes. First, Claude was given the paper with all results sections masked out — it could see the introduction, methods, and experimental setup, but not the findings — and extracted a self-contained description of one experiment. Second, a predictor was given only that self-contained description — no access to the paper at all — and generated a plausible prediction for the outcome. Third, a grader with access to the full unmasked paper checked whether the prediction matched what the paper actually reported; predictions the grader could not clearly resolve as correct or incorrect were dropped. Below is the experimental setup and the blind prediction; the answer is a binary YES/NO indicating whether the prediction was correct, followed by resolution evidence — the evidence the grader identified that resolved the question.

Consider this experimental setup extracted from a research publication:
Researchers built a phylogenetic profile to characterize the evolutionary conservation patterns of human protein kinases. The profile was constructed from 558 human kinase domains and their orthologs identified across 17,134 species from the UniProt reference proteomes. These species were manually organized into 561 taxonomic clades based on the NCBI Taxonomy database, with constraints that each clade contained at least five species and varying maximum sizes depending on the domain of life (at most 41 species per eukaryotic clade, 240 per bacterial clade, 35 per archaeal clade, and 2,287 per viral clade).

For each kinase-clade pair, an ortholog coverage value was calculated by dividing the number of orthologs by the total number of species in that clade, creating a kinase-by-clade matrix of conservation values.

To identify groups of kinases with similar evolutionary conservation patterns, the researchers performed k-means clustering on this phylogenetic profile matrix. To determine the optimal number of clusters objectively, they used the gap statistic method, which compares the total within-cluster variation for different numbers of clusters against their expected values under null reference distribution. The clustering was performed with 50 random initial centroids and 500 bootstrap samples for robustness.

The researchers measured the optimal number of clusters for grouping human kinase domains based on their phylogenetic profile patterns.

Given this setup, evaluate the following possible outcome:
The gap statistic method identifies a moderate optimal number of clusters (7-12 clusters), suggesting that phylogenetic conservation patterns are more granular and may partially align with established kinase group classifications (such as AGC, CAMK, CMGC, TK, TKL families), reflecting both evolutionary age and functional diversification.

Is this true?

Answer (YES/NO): YES